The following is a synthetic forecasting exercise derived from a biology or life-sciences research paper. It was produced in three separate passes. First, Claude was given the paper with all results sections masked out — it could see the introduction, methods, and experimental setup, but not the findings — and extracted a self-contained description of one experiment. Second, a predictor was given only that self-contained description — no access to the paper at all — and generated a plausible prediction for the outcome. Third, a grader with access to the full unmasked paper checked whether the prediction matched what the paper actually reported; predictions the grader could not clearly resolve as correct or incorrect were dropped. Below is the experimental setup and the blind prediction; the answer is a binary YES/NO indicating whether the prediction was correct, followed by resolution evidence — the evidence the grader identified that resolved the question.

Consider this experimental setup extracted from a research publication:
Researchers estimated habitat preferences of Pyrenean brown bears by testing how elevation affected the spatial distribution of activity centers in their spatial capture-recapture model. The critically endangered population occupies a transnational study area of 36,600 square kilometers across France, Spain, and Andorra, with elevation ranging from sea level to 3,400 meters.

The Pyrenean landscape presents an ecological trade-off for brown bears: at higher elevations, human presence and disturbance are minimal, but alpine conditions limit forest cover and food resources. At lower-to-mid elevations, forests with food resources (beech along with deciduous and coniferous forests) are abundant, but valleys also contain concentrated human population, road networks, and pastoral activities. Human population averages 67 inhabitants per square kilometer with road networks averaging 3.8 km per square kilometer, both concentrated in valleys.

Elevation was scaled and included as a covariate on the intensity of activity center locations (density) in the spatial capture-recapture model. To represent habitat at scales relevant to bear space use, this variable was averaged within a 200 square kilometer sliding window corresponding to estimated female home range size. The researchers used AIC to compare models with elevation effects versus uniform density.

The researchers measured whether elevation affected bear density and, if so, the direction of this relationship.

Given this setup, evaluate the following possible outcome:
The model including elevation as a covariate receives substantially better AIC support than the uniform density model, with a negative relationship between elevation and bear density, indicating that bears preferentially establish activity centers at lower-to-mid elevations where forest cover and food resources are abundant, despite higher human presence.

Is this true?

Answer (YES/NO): NO